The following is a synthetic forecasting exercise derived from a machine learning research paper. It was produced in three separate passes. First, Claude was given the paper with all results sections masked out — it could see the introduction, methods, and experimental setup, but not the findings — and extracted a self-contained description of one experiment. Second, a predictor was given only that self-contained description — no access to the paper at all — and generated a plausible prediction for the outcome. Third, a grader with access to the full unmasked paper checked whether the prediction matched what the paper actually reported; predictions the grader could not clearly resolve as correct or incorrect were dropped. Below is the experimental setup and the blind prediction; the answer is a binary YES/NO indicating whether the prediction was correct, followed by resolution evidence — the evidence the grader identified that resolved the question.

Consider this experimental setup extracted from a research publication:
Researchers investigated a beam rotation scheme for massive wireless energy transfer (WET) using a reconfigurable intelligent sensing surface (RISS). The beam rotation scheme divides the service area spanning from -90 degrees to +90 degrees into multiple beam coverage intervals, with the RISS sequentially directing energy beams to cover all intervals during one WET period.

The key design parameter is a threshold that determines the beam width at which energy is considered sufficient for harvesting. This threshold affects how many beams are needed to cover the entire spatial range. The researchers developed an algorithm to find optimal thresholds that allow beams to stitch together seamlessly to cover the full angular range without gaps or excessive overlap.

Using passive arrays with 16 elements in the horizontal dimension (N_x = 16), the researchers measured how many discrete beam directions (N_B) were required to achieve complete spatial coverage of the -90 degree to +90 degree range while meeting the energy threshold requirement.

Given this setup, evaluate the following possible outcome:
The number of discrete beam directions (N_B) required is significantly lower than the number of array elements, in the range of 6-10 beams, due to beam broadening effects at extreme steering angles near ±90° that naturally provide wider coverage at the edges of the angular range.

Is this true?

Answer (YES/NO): NO